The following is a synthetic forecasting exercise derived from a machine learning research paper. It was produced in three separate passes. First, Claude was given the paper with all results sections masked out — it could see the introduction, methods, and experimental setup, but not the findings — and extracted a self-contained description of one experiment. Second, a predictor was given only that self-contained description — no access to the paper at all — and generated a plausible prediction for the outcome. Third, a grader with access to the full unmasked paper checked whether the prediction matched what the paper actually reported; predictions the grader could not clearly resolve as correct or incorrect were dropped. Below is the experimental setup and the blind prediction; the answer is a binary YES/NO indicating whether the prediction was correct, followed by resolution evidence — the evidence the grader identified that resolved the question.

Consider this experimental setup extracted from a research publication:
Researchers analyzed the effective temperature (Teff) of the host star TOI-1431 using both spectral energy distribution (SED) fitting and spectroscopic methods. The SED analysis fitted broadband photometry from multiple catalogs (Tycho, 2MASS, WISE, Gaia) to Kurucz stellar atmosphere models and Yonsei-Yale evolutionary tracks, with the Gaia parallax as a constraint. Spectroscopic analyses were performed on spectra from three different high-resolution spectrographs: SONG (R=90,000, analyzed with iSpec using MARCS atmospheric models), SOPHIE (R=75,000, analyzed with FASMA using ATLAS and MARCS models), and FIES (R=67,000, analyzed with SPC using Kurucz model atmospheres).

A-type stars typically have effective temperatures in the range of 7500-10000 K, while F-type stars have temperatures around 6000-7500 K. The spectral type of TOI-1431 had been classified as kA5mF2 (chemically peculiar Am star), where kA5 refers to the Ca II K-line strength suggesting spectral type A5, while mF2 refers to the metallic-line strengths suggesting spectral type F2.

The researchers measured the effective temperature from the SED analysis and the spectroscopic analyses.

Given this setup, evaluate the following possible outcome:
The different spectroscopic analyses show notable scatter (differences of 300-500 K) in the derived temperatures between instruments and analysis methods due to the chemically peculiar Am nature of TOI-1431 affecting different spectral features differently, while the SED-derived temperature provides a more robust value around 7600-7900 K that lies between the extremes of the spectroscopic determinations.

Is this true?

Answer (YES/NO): NO